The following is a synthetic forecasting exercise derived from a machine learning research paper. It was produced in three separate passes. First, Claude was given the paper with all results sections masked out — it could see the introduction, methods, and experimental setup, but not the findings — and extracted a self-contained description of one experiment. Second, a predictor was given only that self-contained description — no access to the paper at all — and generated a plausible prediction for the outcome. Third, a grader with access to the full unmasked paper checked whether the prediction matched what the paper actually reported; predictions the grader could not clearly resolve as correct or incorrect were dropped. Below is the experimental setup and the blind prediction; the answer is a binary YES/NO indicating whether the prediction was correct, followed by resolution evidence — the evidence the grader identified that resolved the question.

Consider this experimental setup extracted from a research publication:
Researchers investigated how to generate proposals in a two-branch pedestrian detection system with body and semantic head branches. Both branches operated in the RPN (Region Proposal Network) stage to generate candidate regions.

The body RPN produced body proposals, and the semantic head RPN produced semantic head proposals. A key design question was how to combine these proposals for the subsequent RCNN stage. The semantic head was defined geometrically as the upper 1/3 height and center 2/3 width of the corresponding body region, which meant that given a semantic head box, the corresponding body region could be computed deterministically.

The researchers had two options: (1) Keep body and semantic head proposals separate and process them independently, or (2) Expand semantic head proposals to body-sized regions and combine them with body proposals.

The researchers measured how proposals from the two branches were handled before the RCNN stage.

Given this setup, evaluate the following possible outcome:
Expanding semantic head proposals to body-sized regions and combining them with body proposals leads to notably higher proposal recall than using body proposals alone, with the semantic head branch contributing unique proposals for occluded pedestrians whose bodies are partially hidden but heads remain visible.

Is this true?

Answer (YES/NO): YES